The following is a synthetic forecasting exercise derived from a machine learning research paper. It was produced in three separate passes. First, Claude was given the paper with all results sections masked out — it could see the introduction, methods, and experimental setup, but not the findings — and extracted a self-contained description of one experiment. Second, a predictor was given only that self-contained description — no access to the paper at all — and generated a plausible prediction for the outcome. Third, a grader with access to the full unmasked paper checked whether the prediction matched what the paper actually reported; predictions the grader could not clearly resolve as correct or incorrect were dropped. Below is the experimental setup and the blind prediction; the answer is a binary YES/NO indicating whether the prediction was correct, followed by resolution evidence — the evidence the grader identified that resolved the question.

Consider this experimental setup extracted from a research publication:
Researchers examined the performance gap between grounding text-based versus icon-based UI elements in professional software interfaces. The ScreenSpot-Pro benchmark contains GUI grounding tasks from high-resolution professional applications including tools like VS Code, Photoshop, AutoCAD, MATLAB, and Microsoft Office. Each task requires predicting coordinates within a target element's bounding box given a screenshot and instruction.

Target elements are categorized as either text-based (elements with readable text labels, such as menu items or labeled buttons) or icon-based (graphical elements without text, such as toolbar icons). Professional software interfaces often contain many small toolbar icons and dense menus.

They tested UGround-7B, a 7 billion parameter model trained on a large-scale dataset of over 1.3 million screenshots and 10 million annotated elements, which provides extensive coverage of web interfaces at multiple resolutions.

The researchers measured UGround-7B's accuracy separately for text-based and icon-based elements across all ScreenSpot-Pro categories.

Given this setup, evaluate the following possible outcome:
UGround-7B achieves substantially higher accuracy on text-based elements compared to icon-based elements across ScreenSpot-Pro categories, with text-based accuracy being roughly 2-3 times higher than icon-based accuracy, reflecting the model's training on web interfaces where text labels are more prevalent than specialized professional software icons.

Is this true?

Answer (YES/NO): NO